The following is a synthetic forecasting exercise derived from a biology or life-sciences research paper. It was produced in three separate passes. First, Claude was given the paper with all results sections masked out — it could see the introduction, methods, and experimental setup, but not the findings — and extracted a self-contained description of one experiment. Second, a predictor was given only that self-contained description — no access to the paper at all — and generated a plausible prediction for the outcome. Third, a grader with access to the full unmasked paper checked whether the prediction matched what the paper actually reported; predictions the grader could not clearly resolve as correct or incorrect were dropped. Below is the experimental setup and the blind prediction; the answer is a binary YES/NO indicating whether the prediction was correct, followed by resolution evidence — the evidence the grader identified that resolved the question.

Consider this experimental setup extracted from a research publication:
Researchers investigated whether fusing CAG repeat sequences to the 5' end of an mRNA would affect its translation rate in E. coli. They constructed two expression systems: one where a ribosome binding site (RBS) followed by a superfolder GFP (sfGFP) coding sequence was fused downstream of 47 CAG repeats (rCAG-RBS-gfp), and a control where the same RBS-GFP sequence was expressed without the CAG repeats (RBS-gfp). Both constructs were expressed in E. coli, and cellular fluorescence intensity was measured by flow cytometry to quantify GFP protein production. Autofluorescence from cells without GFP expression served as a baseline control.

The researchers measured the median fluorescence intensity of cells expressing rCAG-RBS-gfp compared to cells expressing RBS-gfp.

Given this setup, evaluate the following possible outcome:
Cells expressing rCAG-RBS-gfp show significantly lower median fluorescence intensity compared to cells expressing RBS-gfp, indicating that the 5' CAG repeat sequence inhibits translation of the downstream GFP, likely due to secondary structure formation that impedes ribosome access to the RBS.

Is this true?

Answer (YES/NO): YES